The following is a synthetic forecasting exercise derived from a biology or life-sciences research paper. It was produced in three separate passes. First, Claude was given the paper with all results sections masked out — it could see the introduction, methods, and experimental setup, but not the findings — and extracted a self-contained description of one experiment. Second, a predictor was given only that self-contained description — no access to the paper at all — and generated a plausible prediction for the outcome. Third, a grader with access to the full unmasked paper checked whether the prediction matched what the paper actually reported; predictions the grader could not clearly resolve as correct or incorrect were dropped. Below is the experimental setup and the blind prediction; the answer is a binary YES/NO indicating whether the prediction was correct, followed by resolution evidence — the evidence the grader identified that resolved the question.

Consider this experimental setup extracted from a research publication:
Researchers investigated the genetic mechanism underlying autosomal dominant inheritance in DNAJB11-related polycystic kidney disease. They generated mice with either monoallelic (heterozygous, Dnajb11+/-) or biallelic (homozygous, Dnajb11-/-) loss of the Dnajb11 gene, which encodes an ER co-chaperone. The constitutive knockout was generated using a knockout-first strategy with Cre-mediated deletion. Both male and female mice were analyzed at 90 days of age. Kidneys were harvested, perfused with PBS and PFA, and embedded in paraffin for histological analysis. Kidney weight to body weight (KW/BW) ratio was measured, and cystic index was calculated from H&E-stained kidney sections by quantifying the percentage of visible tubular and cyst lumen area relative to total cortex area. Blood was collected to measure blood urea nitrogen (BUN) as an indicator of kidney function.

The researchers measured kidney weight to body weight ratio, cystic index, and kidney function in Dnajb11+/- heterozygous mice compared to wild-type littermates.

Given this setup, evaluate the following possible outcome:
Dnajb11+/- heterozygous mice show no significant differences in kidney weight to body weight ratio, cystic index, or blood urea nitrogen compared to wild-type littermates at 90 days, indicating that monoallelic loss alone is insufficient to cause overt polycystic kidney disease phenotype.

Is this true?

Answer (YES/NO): YES